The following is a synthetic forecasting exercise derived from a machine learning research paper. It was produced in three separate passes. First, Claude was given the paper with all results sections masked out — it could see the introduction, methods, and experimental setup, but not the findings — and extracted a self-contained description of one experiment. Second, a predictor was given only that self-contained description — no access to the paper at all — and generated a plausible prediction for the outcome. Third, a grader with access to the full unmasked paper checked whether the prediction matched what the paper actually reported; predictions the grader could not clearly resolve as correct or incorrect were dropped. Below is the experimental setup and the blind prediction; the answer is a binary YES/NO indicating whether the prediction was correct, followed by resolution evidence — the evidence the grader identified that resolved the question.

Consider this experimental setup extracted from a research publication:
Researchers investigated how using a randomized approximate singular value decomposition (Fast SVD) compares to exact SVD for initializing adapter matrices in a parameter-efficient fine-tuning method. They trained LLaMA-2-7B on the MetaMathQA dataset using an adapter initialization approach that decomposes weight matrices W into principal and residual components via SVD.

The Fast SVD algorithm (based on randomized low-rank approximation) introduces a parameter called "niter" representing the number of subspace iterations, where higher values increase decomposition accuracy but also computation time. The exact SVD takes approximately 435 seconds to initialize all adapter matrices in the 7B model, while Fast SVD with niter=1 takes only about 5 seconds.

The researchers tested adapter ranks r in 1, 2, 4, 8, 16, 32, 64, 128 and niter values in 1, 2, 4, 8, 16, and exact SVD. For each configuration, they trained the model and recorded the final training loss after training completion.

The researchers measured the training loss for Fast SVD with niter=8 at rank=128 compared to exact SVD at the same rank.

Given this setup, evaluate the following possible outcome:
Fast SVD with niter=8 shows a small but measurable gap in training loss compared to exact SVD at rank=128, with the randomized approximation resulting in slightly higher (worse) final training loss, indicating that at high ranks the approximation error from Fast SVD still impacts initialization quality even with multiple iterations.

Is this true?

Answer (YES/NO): NO